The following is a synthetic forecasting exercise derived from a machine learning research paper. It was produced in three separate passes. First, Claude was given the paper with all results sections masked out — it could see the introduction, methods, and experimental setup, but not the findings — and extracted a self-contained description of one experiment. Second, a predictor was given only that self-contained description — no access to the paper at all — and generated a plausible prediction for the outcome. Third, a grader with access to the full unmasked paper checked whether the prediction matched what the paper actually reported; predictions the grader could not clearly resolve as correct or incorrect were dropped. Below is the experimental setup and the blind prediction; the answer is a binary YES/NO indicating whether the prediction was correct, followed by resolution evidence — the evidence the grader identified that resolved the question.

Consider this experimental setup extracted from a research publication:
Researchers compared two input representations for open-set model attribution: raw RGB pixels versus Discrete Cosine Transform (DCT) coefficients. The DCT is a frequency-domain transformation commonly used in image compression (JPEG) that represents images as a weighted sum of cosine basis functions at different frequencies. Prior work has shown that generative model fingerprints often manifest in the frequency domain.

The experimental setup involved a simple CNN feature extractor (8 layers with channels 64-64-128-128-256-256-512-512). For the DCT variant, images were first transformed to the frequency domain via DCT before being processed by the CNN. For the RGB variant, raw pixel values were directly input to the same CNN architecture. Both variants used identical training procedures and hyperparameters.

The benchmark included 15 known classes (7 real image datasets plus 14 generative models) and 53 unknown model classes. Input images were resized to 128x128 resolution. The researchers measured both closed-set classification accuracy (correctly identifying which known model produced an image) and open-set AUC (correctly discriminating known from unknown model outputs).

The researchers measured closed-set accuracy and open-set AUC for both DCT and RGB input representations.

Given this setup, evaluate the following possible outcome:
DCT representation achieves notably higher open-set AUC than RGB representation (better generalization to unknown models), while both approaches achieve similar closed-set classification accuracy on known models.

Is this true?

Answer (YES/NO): NO